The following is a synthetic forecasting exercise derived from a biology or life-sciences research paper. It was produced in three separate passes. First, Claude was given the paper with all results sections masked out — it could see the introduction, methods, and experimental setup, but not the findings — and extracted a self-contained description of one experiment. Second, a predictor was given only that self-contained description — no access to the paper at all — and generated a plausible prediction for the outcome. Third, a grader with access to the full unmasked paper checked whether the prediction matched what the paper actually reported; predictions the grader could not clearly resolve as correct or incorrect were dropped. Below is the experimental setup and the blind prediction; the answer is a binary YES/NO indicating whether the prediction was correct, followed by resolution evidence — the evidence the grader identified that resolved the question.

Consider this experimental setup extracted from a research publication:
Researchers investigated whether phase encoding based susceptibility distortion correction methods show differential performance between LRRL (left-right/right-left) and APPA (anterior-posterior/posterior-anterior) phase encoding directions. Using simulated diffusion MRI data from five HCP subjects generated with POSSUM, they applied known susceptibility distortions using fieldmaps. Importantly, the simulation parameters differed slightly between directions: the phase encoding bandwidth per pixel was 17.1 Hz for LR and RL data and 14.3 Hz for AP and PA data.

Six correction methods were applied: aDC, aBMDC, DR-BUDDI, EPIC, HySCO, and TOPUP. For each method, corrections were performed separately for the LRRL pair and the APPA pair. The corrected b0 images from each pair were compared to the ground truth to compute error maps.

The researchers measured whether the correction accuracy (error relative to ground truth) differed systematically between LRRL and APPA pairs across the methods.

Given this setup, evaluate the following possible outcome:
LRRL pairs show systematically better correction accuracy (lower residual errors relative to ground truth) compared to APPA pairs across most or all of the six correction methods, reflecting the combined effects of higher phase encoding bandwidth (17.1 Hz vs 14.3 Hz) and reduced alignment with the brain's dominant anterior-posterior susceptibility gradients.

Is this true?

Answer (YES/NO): NO